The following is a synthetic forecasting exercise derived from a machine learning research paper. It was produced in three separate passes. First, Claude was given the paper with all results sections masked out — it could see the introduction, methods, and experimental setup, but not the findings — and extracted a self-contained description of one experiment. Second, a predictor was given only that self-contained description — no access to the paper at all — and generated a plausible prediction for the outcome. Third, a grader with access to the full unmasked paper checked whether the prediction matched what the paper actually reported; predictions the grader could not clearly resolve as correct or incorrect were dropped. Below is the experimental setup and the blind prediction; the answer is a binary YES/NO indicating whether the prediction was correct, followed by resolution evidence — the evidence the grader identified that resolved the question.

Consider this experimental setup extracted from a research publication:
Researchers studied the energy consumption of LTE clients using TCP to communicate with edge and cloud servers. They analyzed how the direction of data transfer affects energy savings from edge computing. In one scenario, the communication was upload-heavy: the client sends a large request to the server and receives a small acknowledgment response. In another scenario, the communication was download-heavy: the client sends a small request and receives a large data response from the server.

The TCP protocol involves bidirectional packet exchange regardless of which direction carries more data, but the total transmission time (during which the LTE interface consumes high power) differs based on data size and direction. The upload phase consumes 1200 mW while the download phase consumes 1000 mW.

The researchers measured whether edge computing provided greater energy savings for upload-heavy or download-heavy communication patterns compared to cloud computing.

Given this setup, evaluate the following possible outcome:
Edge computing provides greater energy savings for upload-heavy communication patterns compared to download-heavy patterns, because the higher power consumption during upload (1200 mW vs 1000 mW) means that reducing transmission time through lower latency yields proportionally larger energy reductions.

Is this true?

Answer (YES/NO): NO